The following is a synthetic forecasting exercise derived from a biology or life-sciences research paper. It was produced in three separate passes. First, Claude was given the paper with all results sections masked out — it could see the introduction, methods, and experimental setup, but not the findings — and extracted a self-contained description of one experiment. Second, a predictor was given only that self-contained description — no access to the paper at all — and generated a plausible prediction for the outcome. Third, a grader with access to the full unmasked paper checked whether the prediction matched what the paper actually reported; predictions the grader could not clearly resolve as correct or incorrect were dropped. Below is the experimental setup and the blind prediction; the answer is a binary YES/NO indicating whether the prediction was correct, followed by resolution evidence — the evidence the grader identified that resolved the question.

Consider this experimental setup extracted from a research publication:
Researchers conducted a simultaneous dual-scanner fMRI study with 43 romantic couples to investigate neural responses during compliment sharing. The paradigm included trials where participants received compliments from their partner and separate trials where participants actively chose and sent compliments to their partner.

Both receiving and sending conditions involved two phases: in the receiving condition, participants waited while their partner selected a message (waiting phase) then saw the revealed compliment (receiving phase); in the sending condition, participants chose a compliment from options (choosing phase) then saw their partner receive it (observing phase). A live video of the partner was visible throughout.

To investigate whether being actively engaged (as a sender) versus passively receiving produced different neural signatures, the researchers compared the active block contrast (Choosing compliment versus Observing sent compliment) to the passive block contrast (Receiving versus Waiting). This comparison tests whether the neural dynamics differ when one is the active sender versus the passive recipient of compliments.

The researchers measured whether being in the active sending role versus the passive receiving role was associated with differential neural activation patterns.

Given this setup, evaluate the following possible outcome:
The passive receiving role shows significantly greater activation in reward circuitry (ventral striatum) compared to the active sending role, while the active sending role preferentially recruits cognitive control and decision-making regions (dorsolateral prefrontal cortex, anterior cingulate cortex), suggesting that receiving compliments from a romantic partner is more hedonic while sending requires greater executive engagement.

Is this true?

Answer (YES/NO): NO